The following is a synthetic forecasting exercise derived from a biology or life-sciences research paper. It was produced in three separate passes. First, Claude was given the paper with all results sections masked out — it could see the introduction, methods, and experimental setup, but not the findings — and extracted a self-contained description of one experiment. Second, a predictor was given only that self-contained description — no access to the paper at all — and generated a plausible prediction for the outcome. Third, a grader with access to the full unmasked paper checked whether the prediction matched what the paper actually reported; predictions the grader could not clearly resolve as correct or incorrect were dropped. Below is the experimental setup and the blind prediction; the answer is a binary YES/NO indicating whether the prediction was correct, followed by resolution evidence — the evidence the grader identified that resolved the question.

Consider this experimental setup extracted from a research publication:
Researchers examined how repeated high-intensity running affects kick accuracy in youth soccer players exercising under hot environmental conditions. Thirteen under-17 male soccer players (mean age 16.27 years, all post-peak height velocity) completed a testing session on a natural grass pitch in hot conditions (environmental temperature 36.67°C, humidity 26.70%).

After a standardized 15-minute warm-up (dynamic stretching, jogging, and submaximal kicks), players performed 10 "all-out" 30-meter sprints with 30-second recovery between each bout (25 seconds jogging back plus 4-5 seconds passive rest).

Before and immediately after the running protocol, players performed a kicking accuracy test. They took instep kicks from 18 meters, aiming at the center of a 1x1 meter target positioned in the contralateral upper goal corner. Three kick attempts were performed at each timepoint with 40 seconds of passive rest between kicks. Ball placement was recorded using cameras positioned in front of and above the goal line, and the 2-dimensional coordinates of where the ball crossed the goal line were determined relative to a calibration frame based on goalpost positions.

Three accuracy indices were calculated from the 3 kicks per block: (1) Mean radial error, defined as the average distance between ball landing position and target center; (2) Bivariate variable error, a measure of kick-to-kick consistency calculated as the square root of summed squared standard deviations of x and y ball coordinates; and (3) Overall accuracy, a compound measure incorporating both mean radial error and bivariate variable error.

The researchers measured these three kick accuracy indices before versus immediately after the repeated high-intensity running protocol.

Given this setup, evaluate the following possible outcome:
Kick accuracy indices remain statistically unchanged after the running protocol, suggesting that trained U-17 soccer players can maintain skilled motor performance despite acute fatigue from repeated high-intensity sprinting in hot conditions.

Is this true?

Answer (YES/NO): NO